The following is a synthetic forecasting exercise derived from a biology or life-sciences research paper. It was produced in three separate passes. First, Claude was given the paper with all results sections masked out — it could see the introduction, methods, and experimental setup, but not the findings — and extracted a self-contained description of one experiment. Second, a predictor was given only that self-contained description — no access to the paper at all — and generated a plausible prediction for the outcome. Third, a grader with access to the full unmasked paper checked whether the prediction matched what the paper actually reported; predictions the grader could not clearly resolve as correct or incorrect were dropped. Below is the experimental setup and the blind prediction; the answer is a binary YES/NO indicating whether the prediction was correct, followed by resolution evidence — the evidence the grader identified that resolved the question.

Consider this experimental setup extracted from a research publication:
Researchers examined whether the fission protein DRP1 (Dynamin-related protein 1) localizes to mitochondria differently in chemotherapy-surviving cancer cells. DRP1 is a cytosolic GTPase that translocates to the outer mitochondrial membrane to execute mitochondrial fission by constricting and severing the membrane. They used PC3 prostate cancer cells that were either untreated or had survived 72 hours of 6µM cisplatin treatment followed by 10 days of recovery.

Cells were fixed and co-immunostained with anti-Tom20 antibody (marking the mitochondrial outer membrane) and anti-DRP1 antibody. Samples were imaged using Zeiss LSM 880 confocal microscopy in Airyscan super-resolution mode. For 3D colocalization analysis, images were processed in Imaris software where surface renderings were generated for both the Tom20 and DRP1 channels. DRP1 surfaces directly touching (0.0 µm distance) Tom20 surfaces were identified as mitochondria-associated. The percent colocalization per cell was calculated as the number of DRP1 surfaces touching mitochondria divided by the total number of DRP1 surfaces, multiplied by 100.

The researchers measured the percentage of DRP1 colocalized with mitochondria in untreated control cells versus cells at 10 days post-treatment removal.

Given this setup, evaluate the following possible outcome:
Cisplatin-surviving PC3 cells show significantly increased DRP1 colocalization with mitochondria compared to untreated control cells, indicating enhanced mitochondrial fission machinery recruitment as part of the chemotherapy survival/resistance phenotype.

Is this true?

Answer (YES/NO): YES